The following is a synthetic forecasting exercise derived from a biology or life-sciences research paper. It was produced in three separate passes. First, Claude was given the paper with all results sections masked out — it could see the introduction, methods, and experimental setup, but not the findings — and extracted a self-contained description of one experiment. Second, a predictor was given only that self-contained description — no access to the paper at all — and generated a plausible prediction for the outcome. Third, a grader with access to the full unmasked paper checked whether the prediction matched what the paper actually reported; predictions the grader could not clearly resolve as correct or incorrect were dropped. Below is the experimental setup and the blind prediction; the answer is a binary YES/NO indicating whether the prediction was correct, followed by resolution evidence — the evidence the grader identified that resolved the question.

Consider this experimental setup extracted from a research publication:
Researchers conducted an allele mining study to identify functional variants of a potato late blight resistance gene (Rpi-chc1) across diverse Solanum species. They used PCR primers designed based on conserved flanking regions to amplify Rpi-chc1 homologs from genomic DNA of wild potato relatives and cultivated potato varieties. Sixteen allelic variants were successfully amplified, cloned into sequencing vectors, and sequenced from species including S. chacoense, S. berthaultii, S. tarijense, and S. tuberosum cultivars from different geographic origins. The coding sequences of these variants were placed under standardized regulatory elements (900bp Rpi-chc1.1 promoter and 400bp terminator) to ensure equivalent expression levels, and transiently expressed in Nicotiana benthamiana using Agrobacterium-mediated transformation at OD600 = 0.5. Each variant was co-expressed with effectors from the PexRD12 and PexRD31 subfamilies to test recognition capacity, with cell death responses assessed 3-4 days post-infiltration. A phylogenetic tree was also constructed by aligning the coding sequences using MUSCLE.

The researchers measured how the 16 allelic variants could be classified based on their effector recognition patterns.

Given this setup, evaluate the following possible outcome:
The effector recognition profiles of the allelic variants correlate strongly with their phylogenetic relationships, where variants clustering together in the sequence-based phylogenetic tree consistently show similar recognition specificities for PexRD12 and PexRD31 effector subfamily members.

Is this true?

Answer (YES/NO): YES